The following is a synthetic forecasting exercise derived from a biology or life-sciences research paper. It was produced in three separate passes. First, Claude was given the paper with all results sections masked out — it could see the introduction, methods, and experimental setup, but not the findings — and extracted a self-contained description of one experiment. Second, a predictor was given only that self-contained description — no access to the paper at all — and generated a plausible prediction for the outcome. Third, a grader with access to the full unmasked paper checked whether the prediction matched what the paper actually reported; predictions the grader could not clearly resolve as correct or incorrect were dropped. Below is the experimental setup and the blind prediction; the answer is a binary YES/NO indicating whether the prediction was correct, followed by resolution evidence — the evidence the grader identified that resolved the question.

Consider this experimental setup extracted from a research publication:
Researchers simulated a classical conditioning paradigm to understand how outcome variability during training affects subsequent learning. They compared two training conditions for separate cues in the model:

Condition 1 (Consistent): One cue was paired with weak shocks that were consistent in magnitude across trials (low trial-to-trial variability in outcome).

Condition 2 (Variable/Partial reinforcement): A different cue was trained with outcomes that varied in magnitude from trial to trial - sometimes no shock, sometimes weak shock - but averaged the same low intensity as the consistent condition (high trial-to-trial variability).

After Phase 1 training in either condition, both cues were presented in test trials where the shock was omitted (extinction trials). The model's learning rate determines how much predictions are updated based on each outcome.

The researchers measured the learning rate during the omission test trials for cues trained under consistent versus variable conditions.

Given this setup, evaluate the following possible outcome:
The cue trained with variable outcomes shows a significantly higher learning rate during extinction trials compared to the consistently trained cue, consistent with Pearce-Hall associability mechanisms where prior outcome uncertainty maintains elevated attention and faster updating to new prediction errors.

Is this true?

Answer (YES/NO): NO